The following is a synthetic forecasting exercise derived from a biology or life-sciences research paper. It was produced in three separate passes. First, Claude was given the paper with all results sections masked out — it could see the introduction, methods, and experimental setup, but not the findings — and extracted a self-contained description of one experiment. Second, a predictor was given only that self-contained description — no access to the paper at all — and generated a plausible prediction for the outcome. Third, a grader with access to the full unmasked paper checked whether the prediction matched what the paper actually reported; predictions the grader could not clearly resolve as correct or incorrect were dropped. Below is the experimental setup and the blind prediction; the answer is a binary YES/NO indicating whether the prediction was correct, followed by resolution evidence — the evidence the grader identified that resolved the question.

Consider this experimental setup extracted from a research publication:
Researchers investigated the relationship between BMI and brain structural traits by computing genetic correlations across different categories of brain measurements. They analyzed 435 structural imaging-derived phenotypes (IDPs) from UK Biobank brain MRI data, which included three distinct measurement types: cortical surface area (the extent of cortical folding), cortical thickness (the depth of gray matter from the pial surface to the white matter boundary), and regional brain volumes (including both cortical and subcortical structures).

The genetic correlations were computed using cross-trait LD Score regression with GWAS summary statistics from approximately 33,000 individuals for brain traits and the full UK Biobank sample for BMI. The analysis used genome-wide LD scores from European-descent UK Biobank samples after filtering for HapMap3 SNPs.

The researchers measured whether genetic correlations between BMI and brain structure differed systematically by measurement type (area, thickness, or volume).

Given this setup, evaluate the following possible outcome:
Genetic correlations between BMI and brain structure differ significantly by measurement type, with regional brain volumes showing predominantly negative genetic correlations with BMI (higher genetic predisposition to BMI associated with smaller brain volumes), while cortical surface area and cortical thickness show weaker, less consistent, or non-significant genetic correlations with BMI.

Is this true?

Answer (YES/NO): NO